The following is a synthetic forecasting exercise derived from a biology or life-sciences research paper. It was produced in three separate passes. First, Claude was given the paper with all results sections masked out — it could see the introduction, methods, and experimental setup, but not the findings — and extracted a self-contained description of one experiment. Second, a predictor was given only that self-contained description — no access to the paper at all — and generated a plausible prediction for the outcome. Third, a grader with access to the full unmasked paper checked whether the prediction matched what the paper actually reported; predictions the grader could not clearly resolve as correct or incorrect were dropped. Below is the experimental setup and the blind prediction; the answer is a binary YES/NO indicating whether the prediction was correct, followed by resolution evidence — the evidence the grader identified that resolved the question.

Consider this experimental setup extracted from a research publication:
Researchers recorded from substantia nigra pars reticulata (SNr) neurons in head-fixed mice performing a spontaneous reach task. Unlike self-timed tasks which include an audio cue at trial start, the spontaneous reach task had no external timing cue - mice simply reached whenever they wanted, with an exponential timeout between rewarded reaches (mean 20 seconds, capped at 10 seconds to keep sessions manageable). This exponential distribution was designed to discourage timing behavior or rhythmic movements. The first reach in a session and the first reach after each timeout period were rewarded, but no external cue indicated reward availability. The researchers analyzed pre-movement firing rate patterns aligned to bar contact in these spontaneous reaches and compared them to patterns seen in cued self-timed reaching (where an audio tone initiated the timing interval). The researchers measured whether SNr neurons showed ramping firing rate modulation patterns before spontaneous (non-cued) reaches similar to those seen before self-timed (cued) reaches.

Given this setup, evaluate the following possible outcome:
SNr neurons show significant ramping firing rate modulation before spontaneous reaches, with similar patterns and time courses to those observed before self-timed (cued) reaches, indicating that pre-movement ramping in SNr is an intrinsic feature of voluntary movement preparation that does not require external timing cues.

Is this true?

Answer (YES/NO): YES